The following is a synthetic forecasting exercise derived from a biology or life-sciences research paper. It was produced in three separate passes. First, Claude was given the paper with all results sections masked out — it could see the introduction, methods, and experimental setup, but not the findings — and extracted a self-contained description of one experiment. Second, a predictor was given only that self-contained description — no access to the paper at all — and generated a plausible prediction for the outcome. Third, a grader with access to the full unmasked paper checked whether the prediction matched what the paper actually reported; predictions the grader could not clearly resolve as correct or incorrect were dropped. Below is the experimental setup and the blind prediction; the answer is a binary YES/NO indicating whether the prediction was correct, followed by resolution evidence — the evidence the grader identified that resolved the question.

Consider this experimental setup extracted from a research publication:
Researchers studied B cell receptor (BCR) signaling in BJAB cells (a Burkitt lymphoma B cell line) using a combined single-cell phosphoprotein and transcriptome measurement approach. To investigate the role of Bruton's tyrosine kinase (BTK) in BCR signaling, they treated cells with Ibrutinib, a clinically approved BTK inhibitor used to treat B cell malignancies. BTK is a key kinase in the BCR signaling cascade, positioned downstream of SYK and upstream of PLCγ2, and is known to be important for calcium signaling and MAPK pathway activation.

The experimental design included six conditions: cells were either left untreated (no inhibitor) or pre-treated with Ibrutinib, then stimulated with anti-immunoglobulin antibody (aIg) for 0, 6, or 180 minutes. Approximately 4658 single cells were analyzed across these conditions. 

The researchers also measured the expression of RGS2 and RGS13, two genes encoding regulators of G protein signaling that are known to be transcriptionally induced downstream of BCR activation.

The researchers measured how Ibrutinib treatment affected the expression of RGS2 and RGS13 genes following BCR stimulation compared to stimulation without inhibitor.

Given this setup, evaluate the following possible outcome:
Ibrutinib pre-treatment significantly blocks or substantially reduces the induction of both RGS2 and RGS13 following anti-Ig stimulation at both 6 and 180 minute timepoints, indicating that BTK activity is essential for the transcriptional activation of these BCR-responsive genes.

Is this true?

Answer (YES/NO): NO